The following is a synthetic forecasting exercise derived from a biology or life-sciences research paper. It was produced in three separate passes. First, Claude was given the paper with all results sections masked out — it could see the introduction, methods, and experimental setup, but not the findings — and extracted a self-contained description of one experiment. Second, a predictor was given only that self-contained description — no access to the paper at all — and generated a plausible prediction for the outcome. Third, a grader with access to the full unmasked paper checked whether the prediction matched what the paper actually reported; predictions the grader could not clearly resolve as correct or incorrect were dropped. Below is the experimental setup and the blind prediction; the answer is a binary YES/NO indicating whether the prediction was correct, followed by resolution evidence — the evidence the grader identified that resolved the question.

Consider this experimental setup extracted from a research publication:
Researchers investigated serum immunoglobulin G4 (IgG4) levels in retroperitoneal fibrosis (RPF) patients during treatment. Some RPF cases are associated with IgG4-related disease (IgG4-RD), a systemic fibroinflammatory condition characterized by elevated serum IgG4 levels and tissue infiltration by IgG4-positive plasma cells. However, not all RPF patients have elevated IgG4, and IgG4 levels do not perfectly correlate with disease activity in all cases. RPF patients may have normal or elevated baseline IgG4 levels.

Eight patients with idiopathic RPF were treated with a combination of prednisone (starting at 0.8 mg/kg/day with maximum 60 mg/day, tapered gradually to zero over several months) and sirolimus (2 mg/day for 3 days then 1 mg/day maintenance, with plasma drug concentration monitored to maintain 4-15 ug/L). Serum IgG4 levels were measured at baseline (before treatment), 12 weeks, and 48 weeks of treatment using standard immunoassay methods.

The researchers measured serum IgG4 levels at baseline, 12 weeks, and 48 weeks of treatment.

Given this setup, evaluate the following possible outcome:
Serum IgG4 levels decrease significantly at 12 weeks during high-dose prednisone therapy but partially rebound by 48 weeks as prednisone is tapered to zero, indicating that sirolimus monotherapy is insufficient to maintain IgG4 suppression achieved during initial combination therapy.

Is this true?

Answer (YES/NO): NO